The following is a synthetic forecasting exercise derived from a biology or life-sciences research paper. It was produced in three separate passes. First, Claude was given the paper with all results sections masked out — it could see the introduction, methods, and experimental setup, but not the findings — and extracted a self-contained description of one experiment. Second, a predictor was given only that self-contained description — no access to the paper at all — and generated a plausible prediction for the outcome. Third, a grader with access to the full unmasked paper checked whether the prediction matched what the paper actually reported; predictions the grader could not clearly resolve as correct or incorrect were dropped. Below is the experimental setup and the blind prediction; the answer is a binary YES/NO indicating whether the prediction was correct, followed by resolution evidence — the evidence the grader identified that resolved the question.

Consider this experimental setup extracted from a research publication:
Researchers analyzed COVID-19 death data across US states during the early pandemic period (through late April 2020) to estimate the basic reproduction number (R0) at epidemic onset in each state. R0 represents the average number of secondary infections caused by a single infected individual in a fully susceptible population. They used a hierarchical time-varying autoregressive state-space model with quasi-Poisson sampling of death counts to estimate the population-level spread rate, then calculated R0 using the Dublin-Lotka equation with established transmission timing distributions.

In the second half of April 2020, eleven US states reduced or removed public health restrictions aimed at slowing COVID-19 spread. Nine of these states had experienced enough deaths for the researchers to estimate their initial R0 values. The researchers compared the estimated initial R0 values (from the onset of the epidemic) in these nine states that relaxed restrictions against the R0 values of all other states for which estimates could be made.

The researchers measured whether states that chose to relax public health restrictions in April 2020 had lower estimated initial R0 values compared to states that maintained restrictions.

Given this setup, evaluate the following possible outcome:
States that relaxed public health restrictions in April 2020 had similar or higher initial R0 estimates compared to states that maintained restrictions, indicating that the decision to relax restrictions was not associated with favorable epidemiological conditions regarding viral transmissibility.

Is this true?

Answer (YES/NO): YES